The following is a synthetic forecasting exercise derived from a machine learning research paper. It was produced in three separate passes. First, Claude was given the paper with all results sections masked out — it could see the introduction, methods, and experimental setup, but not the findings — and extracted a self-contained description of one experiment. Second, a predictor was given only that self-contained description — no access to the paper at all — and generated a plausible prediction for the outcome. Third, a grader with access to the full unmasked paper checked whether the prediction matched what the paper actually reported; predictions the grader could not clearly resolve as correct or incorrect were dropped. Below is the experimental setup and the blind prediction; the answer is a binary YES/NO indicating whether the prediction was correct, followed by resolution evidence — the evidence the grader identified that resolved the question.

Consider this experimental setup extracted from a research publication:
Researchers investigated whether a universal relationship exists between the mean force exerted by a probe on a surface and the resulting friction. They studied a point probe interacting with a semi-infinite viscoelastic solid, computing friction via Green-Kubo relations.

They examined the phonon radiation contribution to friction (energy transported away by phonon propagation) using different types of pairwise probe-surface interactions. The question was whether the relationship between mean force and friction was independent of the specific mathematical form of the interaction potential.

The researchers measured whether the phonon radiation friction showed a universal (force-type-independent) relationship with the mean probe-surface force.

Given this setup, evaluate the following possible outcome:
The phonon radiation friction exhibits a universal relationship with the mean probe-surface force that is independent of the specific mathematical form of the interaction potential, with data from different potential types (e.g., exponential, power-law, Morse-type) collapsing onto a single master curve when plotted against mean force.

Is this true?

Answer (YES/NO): YES